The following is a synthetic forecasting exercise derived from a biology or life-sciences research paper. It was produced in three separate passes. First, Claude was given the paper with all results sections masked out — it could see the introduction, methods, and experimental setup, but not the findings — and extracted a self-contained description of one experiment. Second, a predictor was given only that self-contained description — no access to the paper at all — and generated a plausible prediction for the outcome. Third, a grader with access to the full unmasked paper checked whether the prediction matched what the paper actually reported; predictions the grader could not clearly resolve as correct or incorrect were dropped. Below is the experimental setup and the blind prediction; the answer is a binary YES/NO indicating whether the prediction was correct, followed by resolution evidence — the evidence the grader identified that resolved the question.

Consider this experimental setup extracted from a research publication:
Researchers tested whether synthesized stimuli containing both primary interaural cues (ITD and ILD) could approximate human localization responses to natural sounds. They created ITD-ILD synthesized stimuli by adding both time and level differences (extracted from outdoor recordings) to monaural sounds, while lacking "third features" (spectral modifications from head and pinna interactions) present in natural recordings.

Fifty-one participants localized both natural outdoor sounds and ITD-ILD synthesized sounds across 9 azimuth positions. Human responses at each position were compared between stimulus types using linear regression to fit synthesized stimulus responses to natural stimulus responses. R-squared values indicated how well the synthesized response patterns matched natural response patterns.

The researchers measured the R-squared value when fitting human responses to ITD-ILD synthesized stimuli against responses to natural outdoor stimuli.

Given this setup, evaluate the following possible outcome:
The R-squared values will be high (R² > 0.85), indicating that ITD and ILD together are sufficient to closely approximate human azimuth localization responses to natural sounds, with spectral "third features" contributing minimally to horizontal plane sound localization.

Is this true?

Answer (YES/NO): NO